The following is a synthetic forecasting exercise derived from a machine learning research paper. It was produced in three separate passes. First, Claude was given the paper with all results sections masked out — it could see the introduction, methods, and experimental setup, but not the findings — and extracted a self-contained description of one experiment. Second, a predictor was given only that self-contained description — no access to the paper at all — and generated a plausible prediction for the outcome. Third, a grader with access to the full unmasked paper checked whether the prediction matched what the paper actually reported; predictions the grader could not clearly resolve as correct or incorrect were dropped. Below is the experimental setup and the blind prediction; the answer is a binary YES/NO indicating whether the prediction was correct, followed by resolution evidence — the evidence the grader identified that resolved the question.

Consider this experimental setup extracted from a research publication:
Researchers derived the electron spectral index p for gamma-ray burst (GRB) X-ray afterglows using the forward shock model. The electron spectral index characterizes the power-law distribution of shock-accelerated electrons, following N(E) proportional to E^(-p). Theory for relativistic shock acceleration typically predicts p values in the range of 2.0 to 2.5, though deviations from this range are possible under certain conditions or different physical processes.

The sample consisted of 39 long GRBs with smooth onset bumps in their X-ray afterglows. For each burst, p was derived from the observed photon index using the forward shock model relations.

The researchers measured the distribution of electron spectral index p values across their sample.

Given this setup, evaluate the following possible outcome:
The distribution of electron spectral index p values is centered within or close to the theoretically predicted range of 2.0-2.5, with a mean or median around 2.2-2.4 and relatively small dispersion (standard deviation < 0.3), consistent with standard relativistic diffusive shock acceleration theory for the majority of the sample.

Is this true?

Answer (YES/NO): NO